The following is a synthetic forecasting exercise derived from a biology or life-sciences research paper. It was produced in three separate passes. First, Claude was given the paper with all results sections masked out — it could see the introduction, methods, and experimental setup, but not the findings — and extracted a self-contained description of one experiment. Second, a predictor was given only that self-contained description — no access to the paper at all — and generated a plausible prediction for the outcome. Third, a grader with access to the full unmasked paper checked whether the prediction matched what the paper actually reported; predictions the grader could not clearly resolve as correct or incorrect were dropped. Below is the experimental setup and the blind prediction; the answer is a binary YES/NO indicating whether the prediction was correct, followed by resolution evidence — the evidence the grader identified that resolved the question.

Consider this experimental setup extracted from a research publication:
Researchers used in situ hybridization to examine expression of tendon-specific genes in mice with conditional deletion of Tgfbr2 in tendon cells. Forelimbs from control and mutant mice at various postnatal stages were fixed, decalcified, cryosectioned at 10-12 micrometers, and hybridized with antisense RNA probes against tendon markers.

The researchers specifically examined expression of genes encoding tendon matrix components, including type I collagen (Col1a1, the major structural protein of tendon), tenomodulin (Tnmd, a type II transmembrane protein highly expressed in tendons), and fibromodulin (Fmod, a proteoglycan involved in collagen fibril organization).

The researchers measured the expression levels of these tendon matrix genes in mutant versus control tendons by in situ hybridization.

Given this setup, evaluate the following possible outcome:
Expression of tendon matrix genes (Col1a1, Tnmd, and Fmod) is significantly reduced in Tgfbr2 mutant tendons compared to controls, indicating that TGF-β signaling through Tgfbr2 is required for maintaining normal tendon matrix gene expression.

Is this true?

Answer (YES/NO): YES